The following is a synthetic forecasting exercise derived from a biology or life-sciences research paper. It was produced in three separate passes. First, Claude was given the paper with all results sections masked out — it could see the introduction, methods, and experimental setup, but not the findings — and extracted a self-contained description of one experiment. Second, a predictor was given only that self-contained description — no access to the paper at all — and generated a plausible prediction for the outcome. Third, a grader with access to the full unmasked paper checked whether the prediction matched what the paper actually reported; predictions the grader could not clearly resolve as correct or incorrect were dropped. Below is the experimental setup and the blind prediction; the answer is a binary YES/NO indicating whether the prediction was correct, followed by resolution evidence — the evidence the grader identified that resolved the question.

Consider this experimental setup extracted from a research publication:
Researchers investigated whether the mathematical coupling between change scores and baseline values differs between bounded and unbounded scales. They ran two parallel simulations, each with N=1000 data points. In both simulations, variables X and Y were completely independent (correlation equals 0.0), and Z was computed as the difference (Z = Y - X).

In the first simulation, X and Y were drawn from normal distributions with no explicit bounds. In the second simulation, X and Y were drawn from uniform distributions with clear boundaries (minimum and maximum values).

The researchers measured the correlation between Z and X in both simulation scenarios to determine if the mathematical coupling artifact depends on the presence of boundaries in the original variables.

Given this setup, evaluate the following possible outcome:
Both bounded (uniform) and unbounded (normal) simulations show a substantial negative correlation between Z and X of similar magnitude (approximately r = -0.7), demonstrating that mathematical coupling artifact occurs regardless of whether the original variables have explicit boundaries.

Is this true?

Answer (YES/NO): YES